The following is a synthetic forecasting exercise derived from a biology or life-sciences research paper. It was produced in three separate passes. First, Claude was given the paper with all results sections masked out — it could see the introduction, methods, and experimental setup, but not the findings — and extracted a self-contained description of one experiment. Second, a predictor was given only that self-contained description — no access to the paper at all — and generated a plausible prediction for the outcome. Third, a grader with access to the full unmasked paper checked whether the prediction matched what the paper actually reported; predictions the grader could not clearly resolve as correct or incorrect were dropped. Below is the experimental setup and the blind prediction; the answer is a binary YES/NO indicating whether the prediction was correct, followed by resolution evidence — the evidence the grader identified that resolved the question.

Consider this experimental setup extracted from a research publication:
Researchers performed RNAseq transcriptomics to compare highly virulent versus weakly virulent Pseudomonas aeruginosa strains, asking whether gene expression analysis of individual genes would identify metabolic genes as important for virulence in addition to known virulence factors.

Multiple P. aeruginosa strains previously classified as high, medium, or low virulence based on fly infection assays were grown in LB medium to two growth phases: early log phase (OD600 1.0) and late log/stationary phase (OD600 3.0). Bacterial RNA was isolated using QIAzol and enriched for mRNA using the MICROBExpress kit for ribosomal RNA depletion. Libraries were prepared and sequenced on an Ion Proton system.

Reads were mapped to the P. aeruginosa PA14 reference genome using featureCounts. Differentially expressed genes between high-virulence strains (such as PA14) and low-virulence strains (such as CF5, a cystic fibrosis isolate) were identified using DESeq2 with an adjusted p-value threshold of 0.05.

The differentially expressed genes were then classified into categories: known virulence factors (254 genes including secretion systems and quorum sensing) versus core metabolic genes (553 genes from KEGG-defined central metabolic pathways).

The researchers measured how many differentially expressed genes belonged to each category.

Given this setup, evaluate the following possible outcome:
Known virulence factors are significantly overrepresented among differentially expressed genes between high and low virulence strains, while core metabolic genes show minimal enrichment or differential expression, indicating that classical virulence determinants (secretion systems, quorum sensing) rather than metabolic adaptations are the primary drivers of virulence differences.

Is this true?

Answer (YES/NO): NO